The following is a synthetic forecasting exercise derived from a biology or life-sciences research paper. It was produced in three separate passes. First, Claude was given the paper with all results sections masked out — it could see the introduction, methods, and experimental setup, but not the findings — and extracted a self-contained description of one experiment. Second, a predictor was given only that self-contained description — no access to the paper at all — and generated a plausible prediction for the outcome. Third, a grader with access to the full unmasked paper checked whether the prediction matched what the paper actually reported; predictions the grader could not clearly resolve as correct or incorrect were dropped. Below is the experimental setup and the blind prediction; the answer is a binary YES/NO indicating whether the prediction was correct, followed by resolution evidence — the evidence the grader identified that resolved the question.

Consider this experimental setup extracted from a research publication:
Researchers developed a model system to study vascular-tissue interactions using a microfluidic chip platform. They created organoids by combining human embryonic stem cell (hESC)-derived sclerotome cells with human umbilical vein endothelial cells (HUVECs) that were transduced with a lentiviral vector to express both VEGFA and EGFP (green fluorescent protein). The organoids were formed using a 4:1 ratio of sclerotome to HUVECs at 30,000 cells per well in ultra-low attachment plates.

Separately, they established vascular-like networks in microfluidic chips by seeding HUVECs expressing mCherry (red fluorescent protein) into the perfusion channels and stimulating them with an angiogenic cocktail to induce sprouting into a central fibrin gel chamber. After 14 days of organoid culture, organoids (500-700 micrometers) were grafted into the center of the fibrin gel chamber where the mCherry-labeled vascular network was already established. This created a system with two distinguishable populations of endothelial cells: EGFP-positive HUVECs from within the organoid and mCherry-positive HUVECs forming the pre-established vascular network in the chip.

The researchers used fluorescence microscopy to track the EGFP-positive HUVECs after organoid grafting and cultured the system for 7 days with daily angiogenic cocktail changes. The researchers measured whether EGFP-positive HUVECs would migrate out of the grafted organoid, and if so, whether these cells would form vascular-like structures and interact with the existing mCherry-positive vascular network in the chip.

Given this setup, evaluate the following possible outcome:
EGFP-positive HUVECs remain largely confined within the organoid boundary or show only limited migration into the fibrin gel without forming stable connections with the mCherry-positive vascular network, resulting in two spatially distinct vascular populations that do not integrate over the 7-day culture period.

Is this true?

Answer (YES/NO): NO